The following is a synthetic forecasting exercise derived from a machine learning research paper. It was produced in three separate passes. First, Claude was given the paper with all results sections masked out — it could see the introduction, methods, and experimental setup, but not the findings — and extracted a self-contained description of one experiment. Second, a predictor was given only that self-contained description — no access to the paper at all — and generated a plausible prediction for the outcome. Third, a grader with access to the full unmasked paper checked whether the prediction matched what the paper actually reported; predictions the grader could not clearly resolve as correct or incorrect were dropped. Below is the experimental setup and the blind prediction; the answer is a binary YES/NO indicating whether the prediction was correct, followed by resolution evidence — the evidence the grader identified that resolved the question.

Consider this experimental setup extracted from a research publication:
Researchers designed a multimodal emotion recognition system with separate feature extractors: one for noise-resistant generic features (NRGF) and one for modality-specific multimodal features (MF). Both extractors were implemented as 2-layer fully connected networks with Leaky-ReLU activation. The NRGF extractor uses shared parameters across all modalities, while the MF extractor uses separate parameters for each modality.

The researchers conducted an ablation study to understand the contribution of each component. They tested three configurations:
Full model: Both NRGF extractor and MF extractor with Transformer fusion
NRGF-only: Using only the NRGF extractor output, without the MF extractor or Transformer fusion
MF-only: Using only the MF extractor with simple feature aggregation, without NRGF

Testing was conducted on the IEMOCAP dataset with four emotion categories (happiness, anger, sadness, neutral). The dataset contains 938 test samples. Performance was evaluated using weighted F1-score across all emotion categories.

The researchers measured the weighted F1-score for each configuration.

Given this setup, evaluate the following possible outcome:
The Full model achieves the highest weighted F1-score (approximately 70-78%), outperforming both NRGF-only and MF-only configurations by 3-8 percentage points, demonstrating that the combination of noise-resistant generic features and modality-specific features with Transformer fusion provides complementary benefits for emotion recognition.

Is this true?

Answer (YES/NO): NO